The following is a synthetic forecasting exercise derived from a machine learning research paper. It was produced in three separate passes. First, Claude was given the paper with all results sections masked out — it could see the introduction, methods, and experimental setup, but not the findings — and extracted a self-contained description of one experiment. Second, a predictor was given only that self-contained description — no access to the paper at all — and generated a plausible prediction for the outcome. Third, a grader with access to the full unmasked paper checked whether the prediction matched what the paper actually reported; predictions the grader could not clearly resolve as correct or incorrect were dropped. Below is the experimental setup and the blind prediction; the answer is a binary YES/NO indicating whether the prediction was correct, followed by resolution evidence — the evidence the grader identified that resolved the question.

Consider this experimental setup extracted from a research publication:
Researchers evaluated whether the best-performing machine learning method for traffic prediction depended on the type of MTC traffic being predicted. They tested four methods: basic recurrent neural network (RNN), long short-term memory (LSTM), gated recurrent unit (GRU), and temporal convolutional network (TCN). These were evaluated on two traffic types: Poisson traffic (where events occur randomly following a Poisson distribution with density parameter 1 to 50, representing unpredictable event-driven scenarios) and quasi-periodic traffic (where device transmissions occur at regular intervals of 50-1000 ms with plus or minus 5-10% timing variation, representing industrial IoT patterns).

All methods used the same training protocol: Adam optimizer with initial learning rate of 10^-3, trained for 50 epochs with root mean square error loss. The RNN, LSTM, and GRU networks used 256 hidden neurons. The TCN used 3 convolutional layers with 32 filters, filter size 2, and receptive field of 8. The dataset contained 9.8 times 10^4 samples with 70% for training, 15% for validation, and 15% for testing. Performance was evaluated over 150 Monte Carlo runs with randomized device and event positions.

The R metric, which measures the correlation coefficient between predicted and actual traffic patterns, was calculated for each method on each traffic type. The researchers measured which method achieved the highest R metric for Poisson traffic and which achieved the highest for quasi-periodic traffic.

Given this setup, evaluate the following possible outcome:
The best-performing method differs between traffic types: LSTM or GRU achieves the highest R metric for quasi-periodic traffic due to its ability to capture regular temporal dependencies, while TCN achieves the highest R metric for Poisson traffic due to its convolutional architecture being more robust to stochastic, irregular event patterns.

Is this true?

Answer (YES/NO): NO